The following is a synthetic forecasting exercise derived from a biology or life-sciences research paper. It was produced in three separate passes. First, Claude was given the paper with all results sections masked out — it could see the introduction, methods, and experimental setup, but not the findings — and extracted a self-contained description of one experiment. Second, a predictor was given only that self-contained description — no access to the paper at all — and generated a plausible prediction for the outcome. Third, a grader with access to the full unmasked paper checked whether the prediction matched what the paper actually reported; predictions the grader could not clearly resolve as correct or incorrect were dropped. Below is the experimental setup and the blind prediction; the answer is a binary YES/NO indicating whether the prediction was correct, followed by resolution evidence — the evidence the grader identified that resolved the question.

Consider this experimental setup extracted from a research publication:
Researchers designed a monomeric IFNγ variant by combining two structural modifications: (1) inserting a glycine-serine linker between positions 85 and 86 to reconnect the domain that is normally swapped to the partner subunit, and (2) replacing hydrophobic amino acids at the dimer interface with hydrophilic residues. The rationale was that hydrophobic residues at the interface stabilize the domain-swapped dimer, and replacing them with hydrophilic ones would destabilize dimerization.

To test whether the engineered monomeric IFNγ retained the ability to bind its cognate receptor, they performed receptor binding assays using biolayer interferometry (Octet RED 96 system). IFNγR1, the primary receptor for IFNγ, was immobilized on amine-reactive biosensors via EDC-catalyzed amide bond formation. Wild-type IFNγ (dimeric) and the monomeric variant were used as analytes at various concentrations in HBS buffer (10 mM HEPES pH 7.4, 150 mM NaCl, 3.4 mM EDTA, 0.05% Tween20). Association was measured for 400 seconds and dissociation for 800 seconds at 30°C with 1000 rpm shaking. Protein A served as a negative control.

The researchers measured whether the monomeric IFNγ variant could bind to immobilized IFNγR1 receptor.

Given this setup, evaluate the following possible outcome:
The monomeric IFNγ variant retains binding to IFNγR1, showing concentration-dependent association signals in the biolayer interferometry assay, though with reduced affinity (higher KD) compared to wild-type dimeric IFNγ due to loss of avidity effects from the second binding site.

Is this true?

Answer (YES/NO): NO